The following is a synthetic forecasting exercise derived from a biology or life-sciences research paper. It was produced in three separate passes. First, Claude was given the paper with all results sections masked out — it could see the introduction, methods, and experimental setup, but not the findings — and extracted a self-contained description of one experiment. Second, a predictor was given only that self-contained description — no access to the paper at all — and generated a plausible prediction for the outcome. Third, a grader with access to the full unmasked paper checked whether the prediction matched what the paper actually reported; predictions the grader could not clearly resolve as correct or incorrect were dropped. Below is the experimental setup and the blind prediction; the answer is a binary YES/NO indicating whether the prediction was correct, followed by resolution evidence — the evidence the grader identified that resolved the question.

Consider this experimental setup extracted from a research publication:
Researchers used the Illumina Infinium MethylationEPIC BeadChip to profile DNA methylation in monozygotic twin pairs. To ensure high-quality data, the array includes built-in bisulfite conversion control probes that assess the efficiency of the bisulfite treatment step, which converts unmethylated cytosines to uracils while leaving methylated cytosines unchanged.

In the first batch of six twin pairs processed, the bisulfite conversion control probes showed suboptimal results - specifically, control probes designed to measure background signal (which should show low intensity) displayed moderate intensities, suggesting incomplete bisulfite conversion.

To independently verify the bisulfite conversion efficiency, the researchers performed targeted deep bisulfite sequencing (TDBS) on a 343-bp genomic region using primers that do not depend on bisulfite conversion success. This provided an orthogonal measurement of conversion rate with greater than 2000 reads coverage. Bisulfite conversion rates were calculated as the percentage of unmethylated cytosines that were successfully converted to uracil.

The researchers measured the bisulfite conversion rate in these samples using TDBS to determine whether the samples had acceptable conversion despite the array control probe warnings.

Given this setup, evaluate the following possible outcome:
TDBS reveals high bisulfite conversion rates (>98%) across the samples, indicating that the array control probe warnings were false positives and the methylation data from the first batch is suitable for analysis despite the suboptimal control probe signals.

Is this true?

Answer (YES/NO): YES